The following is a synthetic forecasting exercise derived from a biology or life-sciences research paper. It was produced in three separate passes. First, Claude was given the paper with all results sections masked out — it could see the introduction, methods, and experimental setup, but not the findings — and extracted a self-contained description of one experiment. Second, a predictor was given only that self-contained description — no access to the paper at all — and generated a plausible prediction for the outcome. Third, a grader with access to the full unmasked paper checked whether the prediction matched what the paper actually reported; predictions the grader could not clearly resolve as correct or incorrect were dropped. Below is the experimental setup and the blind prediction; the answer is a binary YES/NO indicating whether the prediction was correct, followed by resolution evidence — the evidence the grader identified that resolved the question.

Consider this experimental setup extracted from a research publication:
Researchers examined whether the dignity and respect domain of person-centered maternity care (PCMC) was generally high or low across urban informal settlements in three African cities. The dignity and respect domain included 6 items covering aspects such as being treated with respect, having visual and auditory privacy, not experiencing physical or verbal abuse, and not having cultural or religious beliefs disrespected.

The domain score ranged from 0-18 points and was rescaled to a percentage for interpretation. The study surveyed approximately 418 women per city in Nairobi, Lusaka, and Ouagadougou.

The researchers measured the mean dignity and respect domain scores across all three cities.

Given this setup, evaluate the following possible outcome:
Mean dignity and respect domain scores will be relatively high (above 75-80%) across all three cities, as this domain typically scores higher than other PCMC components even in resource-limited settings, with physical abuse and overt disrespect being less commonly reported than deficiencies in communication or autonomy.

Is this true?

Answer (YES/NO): NO